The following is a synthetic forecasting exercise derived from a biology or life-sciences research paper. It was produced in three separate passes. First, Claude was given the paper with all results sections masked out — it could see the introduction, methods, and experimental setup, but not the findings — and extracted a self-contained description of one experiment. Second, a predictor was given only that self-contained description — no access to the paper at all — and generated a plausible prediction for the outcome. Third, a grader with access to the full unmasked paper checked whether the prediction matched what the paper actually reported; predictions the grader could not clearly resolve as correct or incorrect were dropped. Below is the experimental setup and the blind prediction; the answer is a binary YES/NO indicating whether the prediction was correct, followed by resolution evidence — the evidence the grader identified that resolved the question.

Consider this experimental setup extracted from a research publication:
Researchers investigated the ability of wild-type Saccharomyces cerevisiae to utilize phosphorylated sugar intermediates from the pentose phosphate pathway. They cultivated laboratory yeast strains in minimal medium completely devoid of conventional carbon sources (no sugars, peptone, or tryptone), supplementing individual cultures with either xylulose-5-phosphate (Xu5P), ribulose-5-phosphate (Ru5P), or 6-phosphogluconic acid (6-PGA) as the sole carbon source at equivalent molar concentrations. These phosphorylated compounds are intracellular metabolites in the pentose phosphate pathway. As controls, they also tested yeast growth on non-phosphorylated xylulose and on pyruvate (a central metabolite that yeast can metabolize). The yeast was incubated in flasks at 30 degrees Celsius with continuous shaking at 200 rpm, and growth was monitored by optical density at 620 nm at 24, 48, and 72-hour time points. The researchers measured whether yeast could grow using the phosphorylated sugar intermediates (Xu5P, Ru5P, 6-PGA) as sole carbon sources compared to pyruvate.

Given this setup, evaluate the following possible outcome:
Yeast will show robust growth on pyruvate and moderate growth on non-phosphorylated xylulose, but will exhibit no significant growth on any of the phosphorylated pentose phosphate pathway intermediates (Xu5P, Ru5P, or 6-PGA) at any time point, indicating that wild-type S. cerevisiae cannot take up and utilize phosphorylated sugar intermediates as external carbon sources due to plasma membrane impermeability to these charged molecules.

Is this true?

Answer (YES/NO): NO